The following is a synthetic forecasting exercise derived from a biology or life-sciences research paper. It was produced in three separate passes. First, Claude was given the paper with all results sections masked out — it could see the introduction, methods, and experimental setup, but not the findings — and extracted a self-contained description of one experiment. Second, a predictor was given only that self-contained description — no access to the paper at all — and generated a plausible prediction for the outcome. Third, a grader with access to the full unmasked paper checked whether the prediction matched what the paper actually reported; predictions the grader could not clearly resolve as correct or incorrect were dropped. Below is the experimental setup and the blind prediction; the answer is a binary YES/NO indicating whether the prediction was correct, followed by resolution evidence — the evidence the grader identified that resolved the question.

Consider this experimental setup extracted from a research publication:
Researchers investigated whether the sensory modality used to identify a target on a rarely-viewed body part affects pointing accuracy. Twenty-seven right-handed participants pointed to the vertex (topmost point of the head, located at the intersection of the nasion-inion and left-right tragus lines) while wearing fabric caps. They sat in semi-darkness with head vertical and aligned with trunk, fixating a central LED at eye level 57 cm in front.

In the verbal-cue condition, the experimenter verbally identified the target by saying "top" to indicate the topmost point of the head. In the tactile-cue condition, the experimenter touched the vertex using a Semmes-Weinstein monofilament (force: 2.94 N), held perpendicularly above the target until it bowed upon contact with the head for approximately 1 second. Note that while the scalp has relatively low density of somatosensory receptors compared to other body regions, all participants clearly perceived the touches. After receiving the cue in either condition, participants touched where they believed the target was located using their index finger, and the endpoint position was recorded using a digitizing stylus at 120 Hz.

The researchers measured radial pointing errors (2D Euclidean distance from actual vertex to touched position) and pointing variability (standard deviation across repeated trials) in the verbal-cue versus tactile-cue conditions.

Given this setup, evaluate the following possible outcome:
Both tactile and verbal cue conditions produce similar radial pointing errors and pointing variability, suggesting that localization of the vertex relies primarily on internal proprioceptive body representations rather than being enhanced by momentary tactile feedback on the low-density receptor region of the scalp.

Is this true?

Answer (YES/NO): NO